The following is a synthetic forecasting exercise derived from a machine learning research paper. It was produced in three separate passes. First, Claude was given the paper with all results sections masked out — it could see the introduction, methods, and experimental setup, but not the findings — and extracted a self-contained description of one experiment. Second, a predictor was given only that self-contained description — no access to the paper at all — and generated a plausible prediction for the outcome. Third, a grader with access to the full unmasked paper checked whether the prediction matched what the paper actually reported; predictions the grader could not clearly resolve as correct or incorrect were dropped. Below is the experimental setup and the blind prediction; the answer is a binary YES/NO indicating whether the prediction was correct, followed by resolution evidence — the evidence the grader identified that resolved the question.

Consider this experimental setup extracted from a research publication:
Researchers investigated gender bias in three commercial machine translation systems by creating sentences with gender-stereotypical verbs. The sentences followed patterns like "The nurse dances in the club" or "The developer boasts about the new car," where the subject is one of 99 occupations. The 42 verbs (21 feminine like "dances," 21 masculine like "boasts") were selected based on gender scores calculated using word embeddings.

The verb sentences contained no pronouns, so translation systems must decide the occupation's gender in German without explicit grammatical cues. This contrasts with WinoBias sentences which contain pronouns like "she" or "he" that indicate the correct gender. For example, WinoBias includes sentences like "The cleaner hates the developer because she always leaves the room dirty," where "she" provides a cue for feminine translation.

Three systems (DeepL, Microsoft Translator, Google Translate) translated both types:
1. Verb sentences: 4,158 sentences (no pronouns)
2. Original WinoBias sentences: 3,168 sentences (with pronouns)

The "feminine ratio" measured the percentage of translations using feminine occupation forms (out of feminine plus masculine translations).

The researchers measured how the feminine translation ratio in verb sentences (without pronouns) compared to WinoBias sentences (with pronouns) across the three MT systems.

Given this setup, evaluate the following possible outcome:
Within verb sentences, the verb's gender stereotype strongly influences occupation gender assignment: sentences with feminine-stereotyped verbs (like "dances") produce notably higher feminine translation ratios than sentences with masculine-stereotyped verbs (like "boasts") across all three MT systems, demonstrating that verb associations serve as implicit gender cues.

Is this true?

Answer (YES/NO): NO